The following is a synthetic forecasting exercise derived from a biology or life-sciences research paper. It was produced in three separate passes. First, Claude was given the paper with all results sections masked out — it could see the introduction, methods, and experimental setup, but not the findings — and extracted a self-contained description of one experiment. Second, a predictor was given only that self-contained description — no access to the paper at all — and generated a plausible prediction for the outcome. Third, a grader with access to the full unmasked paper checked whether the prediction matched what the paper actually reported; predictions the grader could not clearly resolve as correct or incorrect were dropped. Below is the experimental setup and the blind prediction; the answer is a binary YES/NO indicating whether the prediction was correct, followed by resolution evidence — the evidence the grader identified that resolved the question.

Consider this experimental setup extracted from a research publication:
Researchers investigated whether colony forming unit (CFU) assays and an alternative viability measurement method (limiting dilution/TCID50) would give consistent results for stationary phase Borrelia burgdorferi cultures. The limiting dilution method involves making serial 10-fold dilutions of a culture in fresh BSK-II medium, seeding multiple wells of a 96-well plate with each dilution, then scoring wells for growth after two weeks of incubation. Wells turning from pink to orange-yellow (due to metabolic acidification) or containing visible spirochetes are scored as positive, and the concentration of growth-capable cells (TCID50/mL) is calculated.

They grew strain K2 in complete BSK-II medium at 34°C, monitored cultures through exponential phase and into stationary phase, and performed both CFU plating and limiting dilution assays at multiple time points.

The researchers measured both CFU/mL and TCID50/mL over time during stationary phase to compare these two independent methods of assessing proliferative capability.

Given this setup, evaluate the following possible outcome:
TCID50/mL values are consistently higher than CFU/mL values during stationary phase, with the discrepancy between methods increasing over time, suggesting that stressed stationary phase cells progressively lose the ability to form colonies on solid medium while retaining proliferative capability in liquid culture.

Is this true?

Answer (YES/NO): NO